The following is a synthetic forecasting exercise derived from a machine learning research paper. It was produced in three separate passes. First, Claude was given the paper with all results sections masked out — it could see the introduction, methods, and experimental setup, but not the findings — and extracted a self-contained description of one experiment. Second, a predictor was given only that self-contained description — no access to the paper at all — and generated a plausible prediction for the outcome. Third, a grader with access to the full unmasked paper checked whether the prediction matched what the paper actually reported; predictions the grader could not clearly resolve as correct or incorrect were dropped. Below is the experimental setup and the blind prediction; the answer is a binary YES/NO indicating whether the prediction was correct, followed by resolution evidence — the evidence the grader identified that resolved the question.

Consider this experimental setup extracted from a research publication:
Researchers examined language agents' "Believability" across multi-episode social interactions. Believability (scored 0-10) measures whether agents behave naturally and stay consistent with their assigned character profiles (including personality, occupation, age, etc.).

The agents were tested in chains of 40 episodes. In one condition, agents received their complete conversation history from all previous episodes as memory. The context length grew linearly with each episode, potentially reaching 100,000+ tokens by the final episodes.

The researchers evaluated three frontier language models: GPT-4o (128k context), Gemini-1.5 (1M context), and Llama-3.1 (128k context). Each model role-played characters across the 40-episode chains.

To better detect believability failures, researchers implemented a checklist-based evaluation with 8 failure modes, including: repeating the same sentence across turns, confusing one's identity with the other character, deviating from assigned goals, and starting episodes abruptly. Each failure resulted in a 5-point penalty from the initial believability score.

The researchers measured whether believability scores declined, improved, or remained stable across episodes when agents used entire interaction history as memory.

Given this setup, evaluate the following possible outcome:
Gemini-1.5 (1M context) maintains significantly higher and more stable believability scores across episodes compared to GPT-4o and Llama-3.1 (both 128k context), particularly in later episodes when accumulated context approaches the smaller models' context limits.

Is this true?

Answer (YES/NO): NO